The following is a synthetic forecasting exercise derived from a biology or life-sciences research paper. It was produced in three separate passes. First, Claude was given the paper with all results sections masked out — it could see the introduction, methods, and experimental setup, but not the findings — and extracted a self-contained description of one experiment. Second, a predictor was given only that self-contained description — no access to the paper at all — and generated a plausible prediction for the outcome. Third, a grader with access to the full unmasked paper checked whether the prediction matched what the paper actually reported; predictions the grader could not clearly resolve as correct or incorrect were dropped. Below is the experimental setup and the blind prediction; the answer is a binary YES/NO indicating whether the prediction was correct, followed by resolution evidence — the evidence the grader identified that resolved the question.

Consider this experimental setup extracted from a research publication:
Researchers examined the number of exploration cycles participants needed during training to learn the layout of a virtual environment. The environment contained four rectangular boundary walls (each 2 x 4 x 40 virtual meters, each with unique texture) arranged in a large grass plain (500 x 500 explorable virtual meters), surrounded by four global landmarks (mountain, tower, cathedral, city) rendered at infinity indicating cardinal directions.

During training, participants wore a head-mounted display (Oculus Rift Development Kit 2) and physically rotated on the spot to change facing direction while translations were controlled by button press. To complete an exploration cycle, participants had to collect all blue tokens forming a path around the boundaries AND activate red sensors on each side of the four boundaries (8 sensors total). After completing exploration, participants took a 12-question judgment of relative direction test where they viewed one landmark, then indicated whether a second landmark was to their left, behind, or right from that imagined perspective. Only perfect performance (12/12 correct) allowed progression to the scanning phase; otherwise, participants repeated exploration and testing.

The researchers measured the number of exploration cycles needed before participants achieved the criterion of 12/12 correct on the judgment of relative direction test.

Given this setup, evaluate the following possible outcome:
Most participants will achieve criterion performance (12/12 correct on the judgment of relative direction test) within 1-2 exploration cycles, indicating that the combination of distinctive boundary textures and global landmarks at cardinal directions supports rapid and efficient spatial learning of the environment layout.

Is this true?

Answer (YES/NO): NO